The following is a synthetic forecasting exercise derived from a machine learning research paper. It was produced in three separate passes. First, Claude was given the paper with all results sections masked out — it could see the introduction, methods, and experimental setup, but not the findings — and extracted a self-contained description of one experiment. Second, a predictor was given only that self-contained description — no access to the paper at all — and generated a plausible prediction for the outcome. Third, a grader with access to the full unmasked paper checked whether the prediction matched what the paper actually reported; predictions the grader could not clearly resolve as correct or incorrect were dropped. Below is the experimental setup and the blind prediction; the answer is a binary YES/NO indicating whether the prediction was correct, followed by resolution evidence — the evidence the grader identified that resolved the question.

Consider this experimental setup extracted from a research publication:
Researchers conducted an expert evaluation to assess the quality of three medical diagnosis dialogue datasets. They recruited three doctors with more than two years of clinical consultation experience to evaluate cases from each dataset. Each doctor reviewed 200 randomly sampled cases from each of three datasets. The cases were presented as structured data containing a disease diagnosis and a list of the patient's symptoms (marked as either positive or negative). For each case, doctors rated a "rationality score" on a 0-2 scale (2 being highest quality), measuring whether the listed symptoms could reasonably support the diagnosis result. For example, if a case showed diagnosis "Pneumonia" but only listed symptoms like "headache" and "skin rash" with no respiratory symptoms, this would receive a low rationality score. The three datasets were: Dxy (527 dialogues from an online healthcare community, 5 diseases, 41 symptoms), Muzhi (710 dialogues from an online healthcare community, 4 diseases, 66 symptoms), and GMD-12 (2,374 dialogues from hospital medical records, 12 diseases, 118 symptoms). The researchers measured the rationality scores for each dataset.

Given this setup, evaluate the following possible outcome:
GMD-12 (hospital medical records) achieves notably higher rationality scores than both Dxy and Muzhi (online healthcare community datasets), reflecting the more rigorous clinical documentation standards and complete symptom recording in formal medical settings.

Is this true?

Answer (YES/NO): NO